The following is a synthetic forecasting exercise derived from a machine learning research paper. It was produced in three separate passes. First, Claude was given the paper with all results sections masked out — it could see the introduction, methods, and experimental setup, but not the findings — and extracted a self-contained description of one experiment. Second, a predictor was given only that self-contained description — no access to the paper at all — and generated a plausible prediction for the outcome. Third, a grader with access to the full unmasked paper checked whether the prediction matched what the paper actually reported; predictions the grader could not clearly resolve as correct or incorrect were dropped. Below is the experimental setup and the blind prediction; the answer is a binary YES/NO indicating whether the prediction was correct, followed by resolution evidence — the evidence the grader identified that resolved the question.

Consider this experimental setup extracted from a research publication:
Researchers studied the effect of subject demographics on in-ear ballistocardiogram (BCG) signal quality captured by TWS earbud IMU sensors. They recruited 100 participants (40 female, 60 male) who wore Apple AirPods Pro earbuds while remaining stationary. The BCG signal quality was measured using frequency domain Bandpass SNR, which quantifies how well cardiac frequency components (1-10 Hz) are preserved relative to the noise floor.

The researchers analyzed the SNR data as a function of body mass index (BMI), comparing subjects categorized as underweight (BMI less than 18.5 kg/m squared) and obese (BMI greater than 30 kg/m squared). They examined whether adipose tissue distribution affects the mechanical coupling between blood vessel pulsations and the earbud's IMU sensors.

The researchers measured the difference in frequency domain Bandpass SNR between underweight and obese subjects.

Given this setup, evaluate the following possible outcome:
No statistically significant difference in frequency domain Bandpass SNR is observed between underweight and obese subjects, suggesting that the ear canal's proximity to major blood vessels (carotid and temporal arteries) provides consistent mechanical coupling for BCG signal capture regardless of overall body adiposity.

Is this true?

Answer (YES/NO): YES